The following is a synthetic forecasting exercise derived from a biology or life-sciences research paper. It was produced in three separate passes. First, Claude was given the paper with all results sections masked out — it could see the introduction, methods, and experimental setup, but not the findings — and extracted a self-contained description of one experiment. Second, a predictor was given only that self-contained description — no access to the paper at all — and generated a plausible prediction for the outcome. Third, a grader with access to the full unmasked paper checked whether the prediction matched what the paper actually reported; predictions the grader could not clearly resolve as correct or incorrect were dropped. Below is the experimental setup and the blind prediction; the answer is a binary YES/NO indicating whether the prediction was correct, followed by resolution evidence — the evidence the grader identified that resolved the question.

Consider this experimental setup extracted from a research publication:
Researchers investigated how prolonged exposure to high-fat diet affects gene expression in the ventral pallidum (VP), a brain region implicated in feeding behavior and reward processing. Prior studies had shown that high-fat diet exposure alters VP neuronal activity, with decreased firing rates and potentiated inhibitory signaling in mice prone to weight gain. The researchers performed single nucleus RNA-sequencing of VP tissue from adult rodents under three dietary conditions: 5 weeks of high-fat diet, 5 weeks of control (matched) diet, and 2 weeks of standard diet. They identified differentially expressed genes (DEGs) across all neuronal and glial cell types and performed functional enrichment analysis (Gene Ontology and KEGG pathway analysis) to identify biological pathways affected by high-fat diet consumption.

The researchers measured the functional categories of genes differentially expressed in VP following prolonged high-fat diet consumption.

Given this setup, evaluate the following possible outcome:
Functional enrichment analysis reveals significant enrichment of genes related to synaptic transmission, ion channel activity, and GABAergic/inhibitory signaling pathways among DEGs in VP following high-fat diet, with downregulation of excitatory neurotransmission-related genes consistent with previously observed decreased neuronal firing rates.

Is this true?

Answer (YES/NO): NO